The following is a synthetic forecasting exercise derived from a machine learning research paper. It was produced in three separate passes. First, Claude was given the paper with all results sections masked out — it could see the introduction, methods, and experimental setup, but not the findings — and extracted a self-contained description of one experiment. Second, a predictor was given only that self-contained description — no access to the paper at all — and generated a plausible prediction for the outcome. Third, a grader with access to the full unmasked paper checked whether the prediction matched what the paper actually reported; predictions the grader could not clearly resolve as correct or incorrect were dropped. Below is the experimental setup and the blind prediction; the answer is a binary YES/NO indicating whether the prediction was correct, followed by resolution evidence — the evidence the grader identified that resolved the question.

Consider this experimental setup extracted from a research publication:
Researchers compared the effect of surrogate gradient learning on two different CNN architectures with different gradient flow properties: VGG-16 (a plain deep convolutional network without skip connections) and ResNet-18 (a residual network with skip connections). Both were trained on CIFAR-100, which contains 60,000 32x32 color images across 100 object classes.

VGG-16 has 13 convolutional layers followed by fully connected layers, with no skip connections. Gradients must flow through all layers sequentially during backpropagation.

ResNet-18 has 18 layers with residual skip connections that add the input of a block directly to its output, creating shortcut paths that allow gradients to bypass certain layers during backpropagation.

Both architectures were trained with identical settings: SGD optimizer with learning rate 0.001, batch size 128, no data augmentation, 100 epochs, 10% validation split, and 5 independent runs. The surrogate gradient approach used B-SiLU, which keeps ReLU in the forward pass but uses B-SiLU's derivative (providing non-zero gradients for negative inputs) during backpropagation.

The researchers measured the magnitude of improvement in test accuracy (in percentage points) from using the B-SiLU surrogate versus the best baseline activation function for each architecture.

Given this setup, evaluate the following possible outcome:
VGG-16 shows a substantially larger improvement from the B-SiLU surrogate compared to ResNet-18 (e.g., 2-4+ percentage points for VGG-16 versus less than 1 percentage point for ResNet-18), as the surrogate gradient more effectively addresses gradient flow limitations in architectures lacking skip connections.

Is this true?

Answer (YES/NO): NO